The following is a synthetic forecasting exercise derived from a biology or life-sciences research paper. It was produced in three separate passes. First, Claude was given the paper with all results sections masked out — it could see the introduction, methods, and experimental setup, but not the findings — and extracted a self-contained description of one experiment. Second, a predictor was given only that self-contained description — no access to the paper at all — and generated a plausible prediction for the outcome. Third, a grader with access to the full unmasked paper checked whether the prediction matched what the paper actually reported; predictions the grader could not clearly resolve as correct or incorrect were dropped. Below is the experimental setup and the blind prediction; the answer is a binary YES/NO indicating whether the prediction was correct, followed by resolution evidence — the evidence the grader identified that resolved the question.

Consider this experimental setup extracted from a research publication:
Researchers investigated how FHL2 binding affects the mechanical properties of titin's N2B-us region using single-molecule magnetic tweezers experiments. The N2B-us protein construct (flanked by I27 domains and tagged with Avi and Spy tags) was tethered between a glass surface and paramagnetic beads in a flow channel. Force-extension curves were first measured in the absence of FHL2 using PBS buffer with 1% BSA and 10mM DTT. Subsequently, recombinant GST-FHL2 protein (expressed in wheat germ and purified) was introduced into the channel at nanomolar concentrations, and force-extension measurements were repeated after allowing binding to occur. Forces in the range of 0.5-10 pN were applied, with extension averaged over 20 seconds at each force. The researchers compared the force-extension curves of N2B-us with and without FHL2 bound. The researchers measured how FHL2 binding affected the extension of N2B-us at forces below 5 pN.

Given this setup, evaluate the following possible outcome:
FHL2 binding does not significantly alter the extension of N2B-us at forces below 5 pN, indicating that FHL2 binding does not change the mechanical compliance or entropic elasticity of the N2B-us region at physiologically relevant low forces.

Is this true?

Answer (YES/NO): NO